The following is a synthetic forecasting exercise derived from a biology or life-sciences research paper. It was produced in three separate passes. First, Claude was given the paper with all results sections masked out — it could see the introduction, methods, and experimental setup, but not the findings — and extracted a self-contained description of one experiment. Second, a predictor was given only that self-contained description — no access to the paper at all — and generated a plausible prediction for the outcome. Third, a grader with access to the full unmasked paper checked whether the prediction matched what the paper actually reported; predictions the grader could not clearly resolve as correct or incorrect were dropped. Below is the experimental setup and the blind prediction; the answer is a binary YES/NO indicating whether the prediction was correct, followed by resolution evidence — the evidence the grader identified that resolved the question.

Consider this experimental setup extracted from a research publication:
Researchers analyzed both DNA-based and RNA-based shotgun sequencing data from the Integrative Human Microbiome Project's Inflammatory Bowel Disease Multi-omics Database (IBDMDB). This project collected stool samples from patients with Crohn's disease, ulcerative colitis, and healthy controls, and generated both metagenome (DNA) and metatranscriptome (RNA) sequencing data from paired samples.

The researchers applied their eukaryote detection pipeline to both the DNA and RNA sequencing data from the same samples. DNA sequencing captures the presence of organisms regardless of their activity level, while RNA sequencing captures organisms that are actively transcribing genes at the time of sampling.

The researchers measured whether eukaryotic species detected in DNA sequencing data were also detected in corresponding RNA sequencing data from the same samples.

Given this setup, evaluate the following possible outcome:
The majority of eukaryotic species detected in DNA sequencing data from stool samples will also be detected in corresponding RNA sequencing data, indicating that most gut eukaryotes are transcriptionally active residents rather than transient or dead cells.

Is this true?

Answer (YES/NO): NO